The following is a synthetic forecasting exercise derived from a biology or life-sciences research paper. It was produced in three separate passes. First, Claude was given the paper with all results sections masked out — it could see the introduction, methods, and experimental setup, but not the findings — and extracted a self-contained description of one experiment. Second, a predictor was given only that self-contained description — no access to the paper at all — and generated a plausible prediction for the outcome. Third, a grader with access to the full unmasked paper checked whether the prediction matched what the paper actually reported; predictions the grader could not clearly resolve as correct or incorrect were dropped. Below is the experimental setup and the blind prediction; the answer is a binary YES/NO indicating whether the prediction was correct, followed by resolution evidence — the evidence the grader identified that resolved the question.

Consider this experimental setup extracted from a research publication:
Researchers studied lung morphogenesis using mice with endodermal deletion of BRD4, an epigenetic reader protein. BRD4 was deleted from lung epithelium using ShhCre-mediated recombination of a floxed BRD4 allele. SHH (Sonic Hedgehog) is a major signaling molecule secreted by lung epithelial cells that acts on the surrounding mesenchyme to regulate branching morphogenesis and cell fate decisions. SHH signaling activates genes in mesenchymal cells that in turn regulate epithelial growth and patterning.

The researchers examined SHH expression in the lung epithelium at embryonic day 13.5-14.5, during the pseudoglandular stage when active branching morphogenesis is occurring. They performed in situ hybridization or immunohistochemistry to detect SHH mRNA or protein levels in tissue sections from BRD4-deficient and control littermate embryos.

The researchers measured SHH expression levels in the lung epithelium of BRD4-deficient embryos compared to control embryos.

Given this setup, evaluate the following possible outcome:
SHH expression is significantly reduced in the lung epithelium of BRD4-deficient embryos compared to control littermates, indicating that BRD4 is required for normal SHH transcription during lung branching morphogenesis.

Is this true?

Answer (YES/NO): YES